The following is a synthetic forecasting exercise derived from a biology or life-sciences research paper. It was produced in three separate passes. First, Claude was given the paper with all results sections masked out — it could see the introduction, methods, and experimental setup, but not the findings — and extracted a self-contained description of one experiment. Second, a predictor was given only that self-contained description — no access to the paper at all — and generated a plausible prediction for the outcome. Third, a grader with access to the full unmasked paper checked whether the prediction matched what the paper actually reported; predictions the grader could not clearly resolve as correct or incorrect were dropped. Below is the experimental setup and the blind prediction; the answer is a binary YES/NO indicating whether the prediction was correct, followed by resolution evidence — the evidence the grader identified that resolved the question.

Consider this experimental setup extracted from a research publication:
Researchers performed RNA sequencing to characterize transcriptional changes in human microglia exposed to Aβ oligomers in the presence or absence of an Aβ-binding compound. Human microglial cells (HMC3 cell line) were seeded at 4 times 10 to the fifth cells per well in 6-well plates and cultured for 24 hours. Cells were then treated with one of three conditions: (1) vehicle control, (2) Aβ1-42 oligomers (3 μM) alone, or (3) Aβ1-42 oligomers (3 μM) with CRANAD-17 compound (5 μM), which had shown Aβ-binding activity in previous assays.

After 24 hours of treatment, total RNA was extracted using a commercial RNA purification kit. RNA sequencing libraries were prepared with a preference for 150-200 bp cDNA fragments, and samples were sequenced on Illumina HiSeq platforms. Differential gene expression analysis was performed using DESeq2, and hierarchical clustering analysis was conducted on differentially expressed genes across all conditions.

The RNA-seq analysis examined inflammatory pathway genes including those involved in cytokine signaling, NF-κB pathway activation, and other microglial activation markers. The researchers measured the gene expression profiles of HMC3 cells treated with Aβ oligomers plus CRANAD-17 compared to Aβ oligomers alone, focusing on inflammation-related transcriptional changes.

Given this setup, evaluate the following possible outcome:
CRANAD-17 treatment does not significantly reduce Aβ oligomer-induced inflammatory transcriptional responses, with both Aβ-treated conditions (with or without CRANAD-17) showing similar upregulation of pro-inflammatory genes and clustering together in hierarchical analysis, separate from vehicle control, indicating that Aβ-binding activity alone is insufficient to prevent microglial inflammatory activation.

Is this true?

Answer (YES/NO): NO